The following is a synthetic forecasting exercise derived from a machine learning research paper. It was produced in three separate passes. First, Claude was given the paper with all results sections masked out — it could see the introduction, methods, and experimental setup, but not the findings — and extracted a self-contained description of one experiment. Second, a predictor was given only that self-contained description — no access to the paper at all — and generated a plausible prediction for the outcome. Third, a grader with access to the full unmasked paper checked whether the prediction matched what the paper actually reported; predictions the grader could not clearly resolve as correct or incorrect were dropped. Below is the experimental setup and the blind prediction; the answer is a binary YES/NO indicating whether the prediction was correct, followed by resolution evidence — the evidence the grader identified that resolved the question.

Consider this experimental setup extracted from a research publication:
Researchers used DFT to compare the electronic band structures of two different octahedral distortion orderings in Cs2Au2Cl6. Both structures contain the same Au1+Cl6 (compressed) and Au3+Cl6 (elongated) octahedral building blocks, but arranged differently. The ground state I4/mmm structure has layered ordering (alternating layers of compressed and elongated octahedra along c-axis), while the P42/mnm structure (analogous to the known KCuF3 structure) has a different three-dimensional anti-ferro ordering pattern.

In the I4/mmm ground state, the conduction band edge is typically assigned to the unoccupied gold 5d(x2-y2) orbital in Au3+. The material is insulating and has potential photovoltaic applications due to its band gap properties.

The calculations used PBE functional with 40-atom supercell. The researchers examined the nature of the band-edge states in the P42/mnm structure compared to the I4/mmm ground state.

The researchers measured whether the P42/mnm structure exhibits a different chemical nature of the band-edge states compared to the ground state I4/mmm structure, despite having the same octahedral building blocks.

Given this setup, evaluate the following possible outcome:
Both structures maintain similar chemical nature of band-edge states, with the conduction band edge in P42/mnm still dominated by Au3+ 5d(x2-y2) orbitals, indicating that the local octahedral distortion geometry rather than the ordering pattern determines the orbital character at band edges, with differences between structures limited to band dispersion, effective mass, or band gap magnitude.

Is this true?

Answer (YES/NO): NO